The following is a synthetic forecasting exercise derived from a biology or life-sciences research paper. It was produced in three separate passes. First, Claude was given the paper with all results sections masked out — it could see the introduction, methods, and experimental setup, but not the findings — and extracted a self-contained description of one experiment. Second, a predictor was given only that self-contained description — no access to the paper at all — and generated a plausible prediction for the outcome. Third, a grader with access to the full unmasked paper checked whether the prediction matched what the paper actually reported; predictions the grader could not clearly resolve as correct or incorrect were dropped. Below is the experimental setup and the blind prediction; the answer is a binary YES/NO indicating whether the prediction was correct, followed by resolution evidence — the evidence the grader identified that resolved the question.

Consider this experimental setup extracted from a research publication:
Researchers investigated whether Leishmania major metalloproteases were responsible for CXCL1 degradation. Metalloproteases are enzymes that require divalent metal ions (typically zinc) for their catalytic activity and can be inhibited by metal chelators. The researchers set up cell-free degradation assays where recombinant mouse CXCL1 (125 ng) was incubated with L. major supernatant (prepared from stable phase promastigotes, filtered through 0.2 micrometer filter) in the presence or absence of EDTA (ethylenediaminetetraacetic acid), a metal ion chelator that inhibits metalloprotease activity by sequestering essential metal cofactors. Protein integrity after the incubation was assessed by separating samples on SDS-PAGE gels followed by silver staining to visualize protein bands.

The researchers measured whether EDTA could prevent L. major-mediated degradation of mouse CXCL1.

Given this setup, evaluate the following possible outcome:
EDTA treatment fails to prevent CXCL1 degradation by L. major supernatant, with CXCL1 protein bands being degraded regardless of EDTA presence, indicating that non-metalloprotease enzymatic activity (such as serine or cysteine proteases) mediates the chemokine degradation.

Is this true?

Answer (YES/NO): NO